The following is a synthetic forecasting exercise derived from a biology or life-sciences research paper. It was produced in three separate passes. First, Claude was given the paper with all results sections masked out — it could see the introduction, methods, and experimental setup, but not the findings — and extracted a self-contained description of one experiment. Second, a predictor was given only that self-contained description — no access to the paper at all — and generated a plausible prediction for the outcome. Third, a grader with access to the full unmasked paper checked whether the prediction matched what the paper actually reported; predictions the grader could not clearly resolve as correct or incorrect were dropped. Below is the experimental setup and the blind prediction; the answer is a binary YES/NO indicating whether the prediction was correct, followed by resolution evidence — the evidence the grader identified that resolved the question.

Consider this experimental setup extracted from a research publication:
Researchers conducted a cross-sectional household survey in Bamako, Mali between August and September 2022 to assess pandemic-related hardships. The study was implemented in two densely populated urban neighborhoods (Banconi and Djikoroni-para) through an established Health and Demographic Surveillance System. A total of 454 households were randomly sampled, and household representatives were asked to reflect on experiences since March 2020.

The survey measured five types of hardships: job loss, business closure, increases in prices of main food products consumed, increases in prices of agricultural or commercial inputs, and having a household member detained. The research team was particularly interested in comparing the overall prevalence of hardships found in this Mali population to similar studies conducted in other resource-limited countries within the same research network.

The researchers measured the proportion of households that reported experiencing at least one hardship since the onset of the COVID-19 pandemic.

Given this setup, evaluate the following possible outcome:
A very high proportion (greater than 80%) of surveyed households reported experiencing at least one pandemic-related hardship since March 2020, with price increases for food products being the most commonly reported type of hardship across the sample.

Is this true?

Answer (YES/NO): NO